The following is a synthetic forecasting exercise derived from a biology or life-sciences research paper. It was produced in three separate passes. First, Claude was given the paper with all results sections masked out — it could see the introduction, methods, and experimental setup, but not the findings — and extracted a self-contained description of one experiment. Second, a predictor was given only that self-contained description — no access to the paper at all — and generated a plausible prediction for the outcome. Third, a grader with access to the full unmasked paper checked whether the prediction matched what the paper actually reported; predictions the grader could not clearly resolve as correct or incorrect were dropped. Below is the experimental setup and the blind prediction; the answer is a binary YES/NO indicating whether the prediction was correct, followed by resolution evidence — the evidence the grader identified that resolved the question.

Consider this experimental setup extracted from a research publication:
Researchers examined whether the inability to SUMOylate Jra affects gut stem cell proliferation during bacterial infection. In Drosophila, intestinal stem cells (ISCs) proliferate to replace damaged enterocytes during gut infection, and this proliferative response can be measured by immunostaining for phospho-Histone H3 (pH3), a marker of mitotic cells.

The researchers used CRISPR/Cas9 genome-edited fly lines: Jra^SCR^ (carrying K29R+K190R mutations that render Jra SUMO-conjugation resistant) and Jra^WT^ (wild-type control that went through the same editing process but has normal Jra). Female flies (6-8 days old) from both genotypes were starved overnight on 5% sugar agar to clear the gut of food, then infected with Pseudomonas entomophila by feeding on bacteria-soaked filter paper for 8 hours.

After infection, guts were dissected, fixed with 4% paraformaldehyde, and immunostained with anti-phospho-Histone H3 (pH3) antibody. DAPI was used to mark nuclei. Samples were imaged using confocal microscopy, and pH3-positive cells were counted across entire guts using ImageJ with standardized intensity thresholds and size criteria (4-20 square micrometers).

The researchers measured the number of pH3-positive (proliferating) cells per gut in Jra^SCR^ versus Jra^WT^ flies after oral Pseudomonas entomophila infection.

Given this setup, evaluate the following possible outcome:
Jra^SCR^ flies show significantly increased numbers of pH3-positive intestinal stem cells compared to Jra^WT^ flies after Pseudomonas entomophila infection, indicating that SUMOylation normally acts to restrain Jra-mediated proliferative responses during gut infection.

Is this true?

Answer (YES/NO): NO